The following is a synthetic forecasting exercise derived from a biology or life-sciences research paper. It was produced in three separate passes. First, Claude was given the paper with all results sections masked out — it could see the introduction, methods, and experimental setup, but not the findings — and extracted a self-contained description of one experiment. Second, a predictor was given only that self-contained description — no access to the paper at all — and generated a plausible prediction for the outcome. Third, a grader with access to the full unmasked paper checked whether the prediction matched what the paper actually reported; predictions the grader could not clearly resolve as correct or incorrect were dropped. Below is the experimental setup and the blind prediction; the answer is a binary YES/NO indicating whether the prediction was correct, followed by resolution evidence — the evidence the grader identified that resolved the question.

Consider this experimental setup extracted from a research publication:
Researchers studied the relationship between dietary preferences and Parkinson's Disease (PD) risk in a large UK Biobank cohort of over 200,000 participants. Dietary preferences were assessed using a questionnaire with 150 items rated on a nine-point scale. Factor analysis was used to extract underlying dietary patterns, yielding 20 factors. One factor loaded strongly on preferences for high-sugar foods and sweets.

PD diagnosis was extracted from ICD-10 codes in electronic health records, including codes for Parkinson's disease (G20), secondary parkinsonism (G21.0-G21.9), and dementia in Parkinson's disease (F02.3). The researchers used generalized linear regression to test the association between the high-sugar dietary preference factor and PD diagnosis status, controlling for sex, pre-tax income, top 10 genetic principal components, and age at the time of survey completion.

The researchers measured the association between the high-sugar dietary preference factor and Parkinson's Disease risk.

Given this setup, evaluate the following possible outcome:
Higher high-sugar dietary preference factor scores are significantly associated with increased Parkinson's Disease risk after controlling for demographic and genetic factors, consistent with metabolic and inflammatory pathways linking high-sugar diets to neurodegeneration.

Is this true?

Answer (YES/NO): YES